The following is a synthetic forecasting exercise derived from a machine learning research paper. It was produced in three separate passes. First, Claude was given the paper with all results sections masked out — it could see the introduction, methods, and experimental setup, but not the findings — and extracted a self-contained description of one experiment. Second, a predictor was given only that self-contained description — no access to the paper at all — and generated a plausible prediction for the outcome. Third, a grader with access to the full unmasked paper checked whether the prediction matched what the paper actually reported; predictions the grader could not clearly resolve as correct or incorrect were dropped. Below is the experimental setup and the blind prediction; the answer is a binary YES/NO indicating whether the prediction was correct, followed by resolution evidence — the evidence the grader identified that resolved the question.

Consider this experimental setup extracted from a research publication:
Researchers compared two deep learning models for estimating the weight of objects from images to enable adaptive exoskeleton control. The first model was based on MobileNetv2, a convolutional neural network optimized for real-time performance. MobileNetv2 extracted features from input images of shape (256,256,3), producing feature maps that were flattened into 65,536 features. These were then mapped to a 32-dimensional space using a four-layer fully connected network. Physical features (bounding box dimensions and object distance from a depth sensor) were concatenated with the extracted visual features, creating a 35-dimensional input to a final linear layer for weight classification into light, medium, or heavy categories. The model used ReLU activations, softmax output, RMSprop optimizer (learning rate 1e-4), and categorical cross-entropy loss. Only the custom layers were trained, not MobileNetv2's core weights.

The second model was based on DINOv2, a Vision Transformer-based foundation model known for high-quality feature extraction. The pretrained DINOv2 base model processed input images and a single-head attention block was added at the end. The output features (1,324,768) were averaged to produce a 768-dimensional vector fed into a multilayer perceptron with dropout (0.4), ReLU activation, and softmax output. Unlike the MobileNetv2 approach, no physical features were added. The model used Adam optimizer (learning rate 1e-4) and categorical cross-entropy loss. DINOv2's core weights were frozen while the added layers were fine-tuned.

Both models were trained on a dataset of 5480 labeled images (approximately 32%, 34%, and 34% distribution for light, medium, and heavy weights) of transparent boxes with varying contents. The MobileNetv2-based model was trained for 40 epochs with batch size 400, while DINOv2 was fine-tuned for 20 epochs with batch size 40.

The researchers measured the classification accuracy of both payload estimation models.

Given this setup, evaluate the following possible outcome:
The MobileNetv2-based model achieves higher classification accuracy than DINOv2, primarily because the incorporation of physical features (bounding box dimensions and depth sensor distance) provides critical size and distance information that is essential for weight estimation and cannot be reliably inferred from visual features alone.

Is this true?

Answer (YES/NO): NO